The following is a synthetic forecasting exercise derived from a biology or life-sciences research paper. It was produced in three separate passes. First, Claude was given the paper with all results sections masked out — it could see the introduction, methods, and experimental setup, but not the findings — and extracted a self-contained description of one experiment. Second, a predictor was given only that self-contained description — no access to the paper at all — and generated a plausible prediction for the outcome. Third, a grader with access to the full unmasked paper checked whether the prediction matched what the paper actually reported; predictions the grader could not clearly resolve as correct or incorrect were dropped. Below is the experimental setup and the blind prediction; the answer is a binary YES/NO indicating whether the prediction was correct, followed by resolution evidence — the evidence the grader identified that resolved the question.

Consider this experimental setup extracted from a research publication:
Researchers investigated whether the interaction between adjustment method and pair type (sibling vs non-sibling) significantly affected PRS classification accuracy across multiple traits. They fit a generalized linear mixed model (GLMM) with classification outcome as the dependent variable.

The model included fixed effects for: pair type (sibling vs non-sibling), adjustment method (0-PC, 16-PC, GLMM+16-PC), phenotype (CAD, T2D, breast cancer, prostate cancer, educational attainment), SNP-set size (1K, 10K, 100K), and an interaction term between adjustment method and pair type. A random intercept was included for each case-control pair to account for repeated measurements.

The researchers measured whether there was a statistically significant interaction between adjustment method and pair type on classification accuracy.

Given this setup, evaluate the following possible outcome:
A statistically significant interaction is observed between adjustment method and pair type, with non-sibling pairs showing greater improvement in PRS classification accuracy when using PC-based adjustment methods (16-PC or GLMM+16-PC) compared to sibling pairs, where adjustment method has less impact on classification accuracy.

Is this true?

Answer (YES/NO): NO